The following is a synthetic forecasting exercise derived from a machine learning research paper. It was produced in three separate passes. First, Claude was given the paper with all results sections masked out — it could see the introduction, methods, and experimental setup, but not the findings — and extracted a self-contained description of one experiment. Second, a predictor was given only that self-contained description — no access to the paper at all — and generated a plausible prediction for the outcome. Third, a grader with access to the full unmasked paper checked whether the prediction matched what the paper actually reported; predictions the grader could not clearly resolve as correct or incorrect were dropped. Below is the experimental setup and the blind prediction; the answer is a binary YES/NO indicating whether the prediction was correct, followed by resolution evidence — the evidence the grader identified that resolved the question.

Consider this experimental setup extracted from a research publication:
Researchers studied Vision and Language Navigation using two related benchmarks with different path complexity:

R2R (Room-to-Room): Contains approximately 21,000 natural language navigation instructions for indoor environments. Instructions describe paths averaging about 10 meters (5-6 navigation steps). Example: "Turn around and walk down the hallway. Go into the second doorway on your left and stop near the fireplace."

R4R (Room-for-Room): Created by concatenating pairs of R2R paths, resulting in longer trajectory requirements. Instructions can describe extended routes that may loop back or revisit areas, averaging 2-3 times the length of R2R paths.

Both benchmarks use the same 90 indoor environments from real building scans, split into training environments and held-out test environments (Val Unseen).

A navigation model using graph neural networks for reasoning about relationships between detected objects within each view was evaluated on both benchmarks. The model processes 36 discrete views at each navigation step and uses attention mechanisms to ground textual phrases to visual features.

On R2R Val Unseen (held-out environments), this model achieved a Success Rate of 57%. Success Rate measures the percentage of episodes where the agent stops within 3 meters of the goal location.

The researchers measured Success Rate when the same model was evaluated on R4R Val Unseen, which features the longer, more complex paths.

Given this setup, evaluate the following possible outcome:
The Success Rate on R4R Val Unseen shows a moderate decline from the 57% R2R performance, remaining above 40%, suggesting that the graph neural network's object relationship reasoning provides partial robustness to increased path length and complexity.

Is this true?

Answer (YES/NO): NO